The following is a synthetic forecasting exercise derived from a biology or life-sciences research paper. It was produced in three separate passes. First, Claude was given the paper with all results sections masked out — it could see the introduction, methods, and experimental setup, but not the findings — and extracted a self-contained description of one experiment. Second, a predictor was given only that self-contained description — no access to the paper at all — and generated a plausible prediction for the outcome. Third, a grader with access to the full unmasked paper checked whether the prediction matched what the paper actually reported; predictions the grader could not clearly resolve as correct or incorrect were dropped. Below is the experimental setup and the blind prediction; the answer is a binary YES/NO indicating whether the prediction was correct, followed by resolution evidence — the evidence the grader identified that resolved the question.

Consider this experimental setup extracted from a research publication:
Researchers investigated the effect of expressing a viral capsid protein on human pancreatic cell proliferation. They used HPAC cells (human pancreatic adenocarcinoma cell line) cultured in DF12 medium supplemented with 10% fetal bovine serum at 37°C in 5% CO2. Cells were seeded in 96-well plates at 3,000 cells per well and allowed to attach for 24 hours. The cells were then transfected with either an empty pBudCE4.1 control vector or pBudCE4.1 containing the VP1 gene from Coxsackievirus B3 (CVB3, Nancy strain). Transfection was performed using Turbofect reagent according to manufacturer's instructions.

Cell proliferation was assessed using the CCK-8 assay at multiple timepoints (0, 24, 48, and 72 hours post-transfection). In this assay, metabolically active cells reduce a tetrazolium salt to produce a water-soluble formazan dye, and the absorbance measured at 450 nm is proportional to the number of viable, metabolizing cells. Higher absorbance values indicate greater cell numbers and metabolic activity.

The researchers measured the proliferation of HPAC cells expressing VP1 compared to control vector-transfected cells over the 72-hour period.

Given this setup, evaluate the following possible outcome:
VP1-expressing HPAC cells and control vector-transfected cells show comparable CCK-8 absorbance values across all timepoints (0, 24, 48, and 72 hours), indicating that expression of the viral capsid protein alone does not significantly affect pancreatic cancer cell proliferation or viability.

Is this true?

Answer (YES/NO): NO